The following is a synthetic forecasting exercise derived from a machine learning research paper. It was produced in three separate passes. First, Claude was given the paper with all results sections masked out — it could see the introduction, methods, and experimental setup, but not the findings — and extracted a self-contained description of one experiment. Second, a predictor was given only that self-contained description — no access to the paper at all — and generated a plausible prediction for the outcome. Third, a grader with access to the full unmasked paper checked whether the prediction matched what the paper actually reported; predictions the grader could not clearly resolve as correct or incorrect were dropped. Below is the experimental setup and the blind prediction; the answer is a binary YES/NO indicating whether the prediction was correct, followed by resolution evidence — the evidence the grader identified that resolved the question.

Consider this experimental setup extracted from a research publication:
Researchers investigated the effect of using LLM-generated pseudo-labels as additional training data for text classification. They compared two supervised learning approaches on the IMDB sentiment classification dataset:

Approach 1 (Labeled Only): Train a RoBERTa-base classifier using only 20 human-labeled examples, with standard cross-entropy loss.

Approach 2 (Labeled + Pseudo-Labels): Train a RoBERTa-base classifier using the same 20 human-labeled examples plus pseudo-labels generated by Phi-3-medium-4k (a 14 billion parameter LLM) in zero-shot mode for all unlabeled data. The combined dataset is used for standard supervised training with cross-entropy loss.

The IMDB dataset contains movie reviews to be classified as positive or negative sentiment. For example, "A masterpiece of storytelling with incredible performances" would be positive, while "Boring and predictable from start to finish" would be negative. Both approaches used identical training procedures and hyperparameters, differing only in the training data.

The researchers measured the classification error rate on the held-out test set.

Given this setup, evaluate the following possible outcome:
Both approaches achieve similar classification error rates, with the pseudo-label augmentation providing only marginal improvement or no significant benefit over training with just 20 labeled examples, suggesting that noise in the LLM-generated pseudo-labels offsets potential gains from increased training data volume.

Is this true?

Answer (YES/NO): NO